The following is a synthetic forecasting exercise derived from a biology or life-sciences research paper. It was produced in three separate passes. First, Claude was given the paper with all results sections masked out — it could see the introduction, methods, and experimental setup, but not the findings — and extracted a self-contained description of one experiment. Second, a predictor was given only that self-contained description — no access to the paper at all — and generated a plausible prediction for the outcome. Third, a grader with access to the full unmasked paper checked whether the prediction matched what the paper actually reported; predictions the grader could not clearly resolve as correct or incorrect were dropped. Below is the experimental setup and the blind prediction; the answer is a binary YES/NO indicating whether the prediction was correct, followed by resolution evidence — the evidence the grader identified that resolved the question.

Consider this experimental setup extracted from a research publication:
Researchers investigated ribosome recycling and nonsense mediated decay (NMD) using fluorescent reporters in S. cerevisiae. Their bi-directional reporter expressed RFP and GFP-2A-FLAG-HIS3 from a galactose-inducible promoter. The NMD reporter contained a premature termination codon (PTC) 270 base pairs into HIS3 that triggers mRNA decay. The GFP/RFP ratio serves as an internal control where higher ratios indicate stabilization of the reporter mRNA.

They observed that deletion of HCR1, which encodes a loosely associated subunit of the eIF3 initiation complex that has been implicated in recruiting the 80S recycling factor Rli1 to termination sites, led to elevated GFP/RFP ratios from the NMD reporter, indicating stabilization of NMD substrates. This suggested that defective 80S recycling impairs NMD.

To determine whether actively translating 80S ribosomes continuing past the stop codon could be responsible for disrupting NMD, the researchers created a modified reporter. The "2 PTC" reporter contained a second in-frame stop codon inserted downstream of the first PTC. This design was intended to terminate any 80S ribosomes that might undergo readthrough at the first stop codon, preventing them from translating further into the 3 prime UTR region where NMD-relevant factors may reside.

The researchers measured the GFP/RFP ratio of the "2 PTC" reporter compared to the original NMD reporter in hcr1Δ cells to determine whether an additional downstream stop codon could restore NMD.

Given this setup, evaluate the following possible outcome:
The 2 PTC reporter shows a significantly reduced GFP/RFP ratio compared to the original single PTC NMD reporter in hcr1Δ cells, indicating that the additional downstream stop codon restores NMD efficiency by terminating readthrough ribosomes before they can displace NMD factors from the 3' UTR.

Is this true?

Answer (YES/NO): NO